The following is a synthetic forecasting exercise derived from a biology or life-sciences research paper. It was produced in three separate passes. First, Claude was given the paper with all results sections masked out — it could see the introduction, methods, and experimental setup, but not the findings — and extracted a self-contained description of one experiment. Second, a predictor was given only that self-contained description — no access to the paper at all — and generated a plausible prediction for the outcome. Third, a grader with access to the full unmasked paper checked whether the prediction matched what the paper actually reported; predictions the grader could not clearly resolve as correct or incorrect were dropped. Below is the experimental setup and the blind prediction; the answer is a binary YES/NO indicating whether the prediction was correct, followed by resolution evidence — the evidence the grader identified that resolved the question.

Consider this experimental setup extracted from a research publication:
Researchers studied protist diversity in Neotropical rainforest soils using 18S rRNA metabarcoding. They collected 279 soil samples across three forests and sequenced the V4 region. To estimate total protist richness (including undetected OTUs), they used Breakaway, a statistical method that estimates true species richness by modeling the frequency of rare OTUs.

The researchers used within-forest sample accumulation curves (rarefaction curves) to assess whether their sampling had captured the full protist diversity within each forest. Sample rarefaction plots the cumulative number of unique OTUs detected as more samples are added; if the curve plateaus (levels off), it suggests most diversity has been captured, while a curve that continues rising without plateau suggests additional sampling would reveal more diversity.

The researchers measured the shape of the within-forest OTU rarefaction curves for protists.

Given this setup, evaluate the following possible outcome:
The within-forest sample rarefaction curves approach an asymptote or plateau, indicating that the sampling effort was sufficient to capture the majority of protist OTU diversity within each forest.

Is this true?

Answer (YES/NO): NO